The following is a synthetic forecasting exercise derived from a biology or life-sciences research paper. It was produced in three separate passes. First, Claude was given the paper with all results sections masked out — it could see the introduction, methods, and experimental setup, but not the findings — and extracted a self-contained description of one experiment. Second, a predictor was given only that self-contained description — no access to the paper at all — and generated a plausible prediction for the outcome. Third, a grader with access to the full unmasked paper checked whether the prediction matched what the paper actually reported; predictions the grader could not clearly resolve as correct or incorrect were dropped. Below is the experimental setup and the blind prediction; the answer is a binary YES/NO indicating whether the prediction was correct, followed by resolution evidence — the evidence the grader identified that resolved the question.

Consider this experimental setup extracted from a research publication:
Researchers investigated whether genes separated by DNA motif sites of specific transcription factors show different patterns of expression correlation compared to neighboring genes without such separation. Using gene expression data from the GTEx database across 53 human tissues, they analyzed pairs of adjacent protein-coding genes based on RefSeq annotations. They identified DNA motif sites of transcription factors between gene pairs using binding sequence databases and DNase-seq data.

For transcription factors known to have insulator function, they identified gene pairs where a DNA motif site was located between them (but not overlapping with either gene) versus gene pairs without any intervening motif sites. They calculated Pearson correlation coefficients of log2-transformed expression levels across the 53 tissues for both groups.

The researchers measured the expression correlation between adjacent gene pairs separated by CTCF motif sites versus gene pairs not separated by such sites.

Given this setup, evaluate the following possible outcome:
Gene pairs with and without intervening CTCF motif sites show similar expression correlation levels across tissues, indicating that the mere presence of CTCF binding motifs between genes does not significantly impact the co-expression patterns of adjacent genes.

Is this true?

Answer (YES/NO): NO